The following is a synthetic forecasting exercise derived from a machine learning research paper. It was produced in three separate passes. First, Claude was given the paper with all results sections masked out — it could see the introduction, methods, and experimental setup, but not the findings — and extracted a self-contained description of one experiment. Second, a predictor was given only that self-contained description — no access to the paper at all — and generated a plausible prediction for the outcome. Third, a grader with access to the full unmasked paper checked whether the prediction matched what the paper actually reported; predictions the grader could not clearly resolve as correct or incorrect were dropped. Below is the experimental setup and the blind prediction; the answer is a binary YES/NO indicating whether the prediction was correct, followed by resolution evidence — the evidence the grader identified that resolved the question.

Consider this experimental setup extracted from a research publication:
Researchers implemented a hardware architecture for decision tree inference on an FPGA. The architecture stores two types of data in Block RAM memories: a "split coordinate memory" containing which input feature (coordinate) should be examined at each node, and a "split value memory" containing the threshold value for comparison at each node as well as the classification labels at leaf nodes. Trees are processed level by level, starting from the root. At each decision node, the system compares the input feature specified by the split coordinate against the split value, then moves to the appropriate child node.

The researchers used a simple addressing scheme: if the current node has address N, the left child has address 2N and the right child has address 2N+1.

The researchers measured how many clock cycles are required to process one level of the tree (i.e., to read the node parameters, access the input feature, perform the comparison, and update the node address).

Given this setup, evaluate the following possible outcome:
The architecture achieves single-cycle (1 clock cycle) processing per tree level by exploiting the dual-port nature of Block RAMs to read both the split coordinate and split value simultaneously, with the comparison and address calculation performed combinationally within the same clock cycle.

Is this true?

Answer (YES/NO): NO